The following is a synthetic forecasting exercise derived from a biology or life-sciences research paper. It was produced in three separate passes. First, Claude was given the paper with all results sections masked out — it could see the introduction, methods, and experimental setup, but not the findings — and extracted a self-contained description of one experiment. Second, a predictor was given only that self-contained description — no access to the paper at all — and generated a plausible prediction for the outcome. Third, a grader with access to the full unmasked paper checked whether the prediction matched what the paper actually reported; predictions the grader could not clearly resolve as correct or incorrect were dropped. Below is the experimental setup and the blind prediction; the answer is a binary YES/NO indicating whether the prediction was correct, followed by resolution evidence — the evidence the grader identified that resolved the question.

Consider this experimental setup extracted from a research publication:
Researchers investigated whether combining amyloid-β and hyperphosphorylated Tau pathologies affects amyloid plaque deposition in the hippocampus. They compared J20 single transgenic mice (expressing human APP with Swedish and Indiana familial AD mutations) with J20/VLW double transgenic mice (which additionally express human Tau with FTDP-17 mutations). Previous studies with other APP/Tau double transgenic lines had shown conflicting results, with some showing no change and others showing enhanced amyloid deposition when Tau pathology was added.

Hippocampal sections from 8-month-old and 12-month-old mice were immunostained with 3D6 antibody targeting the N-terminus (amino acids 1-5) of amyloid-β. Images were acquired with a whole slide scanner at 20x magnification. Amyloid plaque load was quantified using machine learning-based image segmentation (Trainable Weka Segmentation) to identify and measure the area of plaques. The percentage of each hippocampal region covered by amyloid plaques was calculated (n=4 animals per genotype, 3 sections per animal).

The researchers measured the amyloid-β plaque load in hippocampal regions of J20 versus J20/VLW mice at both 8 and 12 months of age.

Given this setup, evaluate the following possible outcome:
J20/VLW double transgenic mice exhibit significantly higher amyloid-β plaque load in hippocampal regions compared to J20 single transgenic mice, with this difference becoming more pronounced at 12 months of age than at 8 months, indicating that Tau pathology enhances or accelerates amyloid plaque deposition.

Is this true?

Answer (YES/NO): NO